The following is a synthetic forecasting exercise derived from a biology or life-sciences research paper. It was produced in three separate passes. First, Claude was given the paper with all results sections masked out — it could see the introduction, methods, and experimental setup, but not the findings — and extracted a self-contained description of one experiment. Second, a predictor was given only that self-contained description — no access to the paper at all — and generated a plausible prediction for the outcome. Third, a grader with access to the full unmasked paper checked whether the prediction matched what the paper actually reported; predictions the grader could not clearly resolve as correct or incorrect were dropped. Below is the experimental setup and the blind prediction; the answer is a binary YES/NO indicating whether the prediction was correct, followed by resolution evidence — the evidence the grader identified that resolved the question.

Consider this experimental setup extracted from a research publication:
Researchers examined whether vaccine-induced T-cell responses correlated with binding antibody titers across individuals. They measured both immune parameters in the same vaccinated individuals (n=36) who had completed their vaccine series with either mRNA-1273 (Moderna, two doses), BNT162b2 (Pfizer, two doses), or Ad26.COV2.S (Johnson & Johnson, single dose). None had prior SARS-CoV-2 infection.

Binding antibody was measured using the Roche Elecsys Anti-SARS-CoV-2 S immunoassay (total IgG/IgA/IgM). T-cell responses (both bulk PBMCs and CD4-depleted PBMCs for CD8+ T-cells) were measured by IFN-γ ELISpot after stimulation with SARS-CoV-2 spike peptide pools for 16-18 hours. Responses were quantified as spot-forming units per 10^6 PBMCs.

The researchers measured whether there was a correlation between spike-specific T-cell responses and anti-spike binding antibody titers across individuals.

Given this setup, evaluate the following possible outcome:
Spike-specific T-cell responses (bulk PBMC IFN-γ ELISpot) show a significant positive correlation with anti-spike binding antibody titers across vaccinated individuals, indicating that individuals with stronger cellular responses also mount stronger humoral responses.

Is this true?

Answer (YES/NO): NO